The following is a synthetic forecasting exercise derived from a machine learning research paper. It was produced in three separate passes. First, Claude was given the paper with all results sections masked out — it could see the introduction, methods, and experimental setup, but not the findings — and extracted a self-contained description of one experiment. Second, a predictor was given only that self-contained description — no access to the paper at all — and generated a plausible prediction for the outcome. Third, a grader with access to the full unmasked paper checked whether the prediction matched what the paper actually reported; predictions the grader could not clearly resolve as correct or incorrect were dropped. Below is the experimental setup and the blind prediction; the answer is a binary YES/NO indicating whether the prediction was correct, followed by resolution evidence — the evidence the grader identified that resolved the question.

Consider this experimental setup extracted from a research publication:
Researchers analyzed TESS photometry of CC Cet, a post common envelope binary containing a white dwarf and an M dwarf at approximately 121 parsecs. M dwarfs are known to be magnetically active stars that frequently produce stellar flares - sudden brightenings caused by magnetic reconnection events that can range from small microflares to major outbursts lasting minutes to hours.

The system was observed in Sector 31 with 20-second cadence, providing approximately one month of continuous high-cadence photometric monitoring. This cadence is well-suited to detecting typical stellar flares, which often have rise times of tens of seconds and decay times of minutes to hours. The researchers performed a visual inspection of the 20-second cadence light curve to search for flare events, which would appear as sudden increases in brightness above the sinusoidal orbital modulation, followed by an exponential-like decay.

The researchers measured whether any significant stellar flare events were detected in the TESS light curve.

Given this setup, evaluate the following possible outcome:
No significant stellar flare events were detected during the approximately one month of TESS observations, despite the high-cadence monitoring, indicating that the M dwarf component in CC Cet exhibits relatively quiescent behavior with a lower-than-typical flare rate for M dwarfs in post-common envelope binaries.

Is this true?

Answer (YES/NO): YES